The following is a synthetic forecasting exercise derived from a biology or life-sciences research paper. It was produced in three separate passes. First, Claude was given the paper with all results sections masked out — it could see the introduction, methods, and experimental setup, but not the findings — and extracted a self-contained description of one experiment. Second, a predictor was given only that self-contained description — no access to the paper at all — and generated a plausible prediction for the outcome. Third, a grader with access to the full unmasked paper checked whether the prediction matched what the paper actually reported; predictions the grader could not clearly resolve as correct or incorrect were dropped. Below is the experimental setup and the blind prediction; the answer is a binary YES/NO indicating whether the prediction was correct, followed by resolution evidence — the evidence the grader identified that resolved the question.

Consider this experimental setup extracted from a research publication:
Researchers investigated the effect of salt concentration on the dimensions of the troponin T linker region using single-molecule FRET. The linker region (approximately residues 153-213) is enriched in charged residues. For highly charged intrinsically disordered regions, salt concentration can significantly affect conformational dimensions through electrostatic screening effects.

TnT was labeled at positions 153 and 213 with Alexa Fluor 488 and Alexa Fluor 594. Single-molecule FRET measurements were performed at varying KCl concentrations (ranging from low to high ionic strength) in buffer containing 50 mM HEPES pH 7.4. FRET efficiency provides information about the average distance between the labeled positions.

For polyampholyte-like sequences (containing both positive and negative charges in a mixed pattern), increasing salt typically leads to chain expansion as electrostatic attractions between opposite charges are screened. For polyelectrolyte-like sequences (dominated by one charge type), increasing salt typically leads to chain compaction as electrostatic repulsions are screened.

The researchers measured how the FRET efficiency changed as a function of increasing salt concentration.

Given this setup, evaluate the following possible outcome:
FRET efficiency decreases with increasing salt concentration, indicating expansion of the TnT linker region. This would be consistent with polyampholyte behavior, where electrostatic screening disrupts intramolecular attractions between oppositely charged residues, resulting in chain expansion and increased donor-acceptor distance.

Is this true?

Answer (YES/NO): YES